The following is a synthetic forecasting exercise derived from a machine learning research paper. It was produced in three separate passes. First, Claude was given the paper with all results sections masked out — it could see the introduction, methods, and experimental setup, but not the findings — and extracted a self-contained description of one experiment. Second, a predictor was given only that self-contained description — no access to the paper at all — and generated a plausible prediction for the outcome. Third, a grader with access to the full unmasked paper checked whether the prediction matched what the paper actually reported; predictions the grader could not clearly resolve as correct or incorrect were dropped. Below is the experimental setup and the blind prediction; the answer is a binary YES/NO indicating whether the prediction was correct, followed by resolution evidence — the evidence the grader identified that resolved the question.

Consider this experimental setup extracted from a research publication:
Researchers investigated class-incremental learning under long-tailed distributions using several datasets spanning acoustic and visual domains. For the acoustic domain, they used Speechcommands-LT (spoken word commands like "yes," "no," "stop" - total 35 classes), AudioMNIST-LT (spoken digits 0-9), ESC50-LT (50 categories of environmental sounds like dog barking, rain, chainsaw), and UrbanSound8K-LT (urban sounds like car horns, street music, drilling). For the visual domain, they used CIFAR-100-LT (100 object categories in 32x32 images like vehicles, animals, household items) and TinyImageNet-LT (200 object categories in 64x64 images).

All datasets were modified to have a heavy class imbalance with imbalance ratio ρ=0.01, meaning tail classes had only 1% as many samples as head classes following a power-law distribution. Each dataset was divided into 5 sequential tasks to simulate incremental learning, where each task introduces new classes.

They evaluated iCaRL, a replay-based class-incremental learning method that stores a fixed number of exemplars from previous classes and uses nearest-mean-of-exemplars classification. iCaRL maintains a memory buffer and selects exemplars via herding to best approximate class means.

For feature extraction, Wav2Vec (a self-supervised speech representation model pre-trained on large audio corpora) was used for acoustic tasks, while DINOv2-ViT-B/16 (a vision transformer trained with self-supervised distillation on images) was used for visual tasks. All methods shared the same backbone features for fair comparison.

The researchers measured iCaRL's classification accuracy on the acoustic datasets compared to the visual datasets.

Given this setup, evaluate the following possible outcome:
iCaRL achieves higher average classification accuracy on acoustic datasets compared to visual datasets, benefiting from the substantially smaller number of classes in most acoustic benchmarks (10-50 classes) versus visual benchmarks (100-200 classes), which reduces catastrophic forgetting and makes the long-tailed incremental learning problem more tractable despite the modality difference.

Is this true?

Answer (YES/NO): NO